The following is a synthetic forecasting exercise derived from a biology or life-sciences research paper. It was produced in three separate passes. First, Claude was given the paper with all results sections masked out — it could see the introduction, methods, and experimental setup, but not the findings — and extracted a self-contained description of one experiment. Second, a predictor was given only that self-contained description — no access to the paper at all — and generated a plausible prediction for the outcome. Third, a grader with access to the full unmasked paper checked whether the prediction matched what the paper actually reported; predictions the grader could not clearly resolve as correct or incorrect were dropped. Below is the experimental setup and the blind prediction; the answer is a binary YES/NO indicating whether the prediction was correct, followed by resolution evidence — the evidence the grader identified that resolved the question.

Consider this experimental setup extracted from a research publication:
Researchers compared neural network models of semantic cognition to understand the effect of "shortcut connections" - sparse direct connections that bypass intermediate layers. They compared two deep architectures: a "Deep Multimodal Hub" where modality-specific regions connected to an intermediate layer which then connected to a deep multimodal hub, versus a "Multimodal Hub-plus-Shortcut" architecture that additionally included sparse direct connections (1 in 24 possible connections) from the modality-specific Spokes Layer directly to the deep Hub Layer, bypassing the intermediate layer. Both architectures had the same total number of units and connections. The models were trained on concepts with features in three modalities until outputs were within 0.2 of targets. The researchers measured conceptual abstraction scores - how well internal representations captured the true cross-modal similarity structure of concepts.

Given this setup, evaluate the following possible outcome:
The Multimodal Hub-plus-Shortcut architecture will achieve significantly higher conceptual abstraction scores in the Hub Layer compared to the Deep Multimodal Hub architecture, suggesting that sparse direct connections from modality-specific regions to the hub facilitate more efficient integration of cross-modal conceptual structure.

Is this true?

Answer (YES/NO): YES